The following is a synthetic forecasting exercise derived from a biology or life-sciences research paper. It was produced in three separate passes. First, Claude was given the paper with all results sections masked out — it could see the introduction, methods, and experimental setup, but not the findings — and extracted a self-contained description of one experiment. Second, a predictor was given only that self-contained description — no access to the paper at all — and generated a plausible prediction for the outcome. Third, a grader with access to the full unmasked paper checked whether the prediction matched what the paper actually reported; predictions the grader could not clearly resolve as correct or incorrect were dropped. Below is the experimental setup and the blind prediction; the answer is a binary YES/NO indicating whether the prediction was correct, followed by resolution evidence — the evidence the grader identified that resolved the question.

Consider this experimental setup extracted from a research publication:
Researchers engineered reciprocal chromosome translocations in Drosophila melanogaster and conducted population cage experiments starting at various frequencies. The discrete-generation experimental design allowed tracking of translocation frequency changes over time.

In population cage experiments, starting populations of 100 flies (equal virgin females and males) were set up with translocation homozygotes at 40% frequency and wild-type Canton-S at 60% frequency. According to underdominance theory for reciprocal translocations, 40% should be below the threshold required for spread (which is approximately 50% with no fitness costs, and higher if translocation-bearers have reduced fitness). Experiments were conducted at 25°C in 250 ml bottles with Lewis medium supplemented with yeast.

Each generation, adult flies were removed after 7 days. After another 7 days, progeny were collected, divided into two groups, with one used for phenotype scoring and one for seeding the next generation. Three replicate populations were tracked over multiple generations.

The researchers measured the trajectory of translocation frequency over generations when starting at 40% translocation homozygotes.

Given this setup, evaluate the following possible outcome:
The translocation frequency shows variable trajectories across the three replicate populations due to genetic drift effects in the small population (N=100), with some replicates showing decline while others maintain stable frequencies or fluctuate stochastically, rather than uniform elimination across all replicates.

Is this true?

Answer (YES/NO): NO